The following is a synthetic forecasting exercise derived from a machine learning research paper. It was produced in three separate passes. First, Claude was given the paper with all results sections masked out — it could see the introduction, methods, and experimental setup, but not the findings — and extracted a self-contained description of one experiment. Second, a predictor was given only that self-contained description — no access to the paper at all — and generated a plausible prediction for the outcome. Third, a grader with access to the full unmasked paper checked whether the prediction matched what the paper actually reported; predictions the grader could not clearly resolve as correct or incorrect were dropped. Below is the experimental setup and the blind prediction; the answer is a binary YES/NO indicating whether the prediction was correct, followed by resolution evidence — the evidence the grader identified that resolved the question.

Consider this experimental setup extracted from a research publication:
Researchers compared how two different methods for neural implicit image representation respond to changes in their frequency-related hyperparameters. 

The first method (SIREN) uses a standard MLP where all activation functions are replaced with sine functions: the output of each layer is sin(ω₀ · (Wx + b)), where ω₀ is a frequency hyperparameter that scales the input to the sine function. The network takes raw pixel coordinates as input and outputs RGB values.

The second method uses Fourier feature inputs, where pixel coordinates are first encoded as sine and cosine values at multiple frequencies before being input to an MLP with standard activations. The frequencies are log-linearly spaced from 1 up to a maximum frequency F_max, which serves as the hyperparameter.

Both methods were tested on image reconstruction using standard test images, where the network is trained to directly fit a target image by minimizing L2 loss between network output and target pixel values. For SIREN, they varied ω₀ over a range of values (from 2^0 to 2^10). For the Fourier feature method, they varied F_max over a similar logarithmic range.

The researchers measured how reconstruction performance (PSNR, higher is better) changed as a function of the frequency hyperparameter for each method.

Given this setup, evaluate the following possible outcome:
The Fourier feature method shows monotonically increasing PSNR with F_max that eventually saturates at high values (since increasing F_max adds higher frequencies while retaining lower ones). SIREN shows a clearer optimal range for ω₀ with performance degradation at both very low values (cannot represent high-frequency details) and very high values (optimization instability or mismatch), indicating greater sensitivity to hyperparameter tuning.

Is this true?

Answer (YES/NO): YES